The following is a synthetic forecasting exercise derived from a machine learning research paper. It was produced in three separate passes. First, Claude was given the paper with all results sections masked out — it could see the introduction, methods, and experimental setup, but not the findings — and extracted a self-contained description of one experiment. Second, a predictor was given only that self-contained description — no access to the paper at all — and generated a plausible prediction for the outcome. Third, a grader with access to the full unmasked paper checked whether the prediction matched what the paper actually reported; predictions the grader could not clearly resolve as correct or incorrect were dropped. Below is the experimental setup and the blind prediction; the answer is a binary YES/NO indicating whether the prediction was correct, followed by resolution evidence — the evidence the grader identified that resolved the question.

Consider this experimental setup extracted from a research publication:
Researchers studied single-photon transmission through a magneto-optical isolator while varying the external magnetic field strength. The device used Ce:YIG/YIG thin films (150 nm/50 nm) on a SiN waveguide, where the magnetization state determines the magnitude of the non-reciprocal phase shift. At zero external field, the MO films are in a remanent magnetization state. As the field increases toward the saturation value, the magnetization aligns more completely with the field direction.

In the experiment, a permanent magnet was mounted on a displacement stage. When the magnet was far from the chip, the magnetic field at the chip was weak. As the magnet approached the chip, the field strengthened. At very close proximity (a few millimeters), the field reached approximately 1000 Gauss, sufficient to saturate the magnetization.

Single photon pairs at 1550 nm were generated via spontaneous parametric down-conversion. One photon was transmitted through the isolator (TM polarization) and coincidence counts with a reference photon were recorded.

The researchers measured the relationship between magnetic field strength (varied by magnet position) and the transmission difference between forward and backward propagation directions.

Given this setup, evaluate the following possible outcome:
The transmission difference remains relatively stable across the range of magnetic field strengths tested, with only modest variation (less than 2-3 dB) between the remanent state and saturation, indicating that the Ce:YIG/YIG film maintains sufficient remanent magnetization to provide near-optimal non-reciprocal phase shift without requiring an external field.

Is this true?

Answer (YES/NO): NO